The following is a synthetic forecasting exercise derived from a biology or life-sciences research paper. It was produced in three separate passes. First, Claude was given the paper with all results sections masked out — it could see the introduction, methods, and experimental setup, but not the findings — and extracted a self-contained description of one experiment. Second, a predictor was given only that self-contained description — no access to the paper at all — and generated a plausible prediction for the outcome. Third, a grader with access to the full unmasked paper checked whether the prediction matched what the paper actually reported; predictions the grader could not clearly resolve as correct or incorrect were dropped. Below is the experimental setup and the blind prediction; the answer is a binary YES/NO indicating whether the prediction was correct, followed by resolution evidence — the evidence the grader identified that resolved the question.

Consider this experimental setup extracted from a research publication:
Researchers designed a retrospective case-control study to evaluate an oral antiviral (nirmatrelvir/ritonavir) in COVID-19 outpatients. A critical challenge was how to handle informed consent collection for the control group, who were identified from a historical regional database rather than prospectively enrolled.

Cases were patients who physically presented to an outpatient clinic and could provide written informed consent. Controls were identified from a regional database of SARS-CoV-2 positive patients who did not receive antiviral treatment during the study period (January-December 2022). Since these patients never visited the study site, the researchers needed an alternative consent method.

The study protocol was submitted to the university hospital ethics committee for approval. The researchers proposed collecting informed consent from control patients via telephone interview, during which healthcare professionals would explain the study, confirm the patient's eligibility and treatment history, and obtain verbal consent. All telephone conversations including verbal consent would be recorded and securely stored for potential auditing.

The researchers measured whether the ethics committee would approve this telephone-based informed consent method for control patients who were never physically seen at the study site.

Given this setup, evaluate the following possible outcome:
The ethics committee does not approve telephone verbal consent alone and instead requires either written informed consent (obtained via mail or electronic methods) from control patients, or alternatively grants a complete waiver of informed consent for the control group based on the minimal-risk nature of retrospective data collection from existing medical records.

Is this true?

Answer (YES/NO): NO